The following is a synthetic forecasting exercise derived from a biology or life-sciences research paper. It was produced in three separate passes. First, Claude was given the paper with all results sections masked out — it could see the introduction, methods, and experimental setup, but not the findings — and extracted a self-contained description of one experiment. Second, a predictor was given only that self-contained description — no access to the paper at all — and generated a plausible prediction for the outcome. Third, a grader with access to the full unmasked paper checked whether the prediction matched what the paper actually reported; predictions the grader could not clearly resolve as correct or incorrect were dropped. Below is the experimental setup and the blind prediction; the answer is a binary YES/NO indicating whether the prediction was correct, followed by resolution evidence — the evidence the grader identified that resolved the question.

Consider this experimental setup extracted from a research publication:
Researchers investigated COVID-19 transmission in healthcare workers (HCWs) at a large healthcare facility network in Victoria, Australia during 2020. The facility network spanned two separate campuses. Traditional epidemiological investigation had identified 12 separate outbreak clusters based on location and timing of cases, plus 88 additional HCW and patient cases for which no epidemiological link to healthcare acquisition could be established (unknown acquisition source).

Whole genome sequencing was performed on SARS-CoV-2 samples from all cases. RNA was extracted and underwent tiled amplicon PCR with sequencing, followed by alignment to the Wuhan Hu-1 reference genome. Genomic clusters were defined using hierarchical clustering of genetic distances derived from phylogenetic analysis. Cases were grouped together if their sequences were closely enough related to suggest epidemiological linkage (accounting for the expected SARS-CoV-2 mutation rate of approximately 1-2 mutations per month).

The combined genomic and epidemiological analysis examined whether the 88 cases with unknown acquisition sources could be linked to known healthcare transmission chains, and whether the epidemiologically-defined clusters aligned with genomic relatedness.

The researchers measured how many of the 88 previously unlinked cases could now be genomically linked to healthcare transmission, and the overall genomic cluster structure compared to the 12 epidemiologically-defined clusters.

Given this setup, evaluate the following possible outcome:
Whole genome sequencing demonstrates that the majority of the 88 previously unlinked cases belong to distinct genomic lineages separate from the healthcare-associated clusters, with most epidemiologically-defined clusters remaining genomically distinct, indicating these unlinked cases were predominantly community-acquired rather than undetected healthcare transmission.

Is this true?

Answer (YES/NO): NO